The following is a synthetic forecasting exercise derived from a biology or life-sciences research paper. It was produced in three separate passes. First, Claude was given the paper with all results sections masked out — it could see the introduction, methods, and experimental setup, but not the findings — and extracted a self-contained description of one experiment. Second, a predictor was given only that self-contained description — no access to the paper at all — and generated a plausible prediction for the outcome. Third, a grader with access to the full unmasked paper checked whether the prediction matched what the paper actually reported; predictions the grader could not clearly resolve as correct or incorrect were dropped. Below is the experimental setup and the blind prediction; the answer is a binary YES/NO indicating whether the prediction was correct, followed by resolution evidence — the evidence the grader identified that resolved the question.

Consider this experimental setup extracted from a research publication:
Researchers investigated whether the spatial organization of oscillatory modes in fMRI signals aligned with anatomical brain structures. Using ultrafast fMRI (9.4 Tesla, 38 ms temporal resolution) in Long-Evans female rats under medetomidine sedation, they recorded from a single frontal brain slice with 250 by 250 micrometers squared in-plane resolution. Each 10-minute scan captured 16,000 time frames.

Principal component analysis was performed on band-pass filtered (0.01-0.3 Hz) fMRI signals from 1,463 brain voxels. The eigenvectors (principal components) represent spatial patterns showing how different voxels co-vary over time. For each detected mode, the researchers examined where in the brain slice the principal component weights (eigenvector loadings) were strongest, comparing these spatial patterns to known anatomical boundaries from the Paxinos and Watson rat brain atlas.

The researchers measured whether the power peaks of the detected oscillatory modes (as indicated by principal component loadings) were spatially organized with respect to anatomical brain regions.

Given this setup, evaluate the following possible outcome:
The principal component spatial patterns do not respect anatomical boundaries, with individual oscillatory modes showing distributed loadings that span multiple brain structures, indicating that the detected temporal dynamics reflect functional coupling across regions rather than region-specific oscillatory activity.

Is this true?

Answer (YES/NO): NO